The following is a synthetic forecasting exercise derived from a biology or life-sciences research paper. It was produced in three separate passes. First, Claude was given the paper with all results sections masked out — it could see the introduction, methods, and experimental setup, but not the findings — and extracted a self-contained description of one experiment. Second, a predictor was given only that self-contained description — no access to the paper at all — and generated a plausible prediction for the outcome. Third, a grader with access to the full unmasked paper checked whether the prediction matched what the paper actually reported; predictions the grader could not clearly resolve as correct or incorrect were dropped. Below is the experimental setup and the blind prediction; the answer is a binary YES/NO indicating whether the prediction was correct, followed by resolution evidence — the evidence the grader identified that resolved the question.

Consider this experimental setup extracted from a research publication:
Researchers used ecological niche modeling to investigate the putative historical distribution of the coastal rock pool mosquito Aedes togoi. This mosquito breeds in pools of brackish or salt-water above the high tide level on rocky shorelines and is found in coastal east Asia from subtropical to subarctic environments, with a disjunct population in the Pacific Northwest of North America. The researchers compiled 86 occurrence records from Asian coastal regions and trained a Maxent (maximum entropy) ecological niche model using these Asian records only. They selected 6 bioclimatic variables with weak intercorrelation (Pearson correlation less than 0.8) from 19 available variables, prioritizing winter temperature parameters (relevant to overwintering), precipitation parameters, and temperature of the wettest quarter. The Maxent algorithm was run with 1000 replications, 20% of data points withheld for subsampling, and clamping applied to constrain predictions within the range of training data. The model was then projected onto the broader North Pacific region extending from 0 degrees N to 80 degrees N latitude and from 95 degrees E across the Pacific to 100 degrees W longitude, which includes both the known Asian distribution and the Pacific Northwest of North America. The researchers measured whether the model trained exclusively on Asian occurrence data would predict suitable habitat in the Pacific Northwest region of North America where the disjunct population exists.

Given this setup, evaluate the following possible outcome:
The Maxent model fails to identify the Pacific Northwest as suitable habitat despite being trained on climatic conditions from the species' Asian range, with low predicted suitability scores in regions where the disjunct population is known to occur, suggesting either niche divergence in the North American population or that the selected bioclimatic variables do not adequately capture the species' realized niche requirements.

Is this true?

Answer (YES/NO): NO